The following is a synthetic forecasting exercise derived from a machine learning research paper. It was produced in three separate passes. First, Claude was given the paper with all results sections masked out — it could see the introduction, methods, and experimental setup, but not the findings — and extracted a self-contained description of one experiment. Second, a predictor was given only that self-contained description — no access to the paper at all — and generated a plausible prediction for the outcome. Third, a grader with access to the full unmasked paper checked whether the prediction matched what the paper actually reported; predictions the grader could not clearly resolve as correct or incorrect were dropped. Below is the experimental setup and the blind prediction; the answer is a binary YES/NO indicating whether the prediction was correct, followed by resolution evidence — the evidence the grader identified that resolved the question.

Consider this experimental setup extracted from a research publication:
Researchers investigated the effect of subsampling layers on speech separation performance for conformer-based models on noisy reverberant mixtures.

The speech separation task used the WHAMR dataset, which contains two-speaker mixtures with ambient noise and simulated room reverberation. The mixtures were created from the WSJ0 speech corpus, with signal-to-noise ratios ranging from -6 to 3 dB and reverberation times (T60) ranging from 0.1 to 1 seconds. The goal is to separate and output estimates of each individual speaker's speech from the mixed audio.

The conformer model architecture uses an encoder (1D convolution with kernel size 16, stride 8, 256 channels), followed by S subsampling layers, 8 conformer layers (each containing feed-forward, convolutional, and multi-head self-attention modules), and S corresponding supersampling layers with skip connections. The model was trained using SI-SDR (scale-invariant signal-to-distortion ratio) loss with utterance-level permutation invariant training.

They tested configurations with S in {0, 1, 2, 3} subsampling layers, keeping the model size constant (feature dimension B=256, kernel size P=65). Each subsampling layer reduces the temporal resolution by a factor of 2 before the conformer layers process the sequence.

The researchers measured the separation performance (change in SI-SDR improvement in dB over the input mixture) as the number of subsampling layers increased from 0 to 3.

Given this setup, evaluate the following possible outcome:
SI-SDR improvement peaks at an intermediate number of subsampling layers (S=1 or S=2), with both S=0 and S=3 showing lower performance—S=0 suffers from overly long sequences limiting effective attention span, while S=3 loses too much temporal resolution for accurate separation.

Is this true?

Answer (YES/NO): NO